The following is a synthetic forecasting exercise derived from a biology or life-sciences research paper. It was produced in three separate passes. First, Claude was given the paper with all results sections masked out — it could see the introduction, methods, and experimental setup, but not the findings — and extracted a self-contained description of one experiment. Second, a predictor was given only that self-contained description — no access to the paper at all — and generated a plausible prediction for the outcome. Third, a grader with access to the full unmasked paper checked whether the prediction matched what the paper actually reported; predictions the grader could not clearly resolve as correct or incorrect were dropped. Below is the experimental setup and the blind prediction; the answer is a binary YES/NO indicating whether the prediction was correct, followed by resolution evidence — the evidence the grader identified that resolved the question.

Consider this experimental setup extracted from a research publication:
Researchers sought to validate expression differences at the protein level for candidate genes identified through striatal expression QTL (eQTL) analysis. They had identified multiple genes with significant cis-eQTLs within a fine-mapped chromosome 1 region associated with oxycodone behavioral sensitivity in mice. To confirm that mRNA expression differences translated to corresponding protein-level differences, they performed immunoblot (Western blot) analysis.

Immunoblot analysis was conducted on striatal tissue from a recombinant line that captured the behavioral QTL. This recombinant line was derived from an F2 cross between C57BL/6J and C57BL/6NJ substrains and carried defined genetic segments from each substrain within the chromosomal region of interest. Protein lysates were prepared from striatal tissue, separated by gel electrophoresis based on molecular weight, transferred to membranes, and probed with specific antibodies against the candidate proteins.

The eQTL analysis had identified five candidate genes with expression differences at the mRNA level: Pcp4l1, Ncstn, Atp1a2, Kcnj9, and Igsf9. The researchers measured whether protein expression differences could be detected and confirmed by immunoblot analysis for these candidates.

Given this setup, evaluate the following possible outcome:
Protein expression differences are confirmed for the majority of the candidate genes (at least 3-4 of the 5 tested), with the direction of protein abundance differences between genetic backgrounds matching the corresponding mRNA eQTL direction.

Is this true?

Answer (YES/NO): NO